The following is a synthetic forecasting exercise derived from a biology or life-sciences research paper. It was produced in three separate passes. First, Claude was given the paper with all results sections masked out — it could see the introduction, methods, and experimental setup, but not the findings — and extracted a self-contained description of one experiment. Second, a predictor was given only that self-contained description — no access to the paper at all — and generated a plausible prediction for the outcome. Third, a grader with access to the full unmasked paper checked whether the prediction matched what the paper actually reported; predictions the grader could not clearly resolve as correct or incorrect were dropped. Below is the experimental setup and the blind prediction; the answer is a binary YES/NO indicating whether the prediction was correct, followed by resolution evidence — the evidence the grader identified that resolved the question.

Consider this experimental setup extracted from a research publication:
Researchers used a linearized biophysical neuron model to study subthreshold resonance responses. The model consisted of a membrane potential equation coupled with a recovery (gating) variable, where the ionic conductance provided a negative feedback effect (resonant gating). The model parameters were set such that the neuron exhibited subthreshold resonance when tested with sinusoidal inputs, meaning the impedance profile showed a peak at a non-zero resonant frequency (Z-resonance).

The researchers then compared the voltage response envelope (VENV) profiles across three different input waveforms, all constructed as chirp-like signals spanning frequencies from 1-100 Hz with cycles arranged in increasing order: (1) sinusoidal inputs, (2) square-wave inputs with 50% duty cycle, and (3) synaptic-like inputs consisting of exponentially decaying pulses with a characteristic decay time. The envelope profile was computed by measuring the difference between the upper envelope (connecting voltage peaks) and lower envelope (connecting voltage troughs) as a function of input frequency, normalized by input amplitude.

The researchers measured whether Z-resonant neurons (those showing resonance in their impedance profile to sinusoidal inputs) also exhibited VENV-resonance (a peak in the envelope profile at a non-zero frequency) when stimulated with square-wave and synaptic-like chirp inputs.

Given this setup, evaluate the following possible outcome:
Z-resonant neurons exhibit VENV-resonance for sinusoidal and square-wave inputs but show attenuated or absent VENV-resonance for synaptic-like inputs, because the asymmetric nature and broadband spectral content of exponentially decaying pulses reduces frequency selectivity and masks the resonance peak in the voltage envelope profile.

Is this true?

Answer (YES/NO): NO